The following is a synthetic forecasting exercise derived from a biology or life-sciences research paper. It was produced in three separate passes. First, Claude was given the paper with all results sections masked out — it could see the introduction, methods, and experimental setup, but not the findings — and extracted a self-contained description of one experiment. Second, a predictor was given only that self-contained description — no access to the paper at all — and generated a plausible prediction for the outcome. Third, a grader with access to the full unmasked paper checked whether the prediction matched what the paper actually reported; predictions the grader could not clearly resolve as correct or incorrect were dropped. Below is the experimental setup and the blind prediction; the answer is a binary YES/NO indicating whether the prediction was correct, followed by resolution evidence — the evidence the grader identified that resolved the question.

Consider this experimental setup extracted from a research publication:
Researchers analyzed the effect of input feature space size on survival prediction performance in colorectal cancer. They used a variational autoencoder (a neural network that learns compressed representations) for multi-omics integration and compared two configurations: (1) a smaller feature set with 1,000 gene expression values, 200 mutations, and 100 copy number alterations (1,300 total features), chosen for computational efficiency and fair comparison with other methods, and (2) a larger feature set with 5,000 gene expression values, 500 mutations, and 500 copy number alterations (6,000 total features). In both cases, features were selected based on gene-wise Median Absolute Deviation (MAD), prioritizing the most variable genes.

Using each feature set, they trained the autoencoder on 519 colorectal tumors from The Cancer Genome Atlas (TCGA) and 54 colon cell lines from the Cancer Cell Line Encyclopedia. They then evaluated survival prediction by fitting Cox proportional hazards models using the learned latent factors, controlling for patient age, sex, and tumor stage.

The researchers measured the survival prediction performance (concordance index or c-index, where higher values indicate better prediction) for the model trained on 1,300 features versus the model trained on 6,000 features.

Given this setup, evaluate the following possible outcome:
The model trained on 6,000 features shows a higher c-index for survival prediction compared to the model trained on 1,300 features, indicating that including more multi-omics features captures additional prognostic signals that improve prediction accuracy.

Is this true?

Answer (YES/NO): YES